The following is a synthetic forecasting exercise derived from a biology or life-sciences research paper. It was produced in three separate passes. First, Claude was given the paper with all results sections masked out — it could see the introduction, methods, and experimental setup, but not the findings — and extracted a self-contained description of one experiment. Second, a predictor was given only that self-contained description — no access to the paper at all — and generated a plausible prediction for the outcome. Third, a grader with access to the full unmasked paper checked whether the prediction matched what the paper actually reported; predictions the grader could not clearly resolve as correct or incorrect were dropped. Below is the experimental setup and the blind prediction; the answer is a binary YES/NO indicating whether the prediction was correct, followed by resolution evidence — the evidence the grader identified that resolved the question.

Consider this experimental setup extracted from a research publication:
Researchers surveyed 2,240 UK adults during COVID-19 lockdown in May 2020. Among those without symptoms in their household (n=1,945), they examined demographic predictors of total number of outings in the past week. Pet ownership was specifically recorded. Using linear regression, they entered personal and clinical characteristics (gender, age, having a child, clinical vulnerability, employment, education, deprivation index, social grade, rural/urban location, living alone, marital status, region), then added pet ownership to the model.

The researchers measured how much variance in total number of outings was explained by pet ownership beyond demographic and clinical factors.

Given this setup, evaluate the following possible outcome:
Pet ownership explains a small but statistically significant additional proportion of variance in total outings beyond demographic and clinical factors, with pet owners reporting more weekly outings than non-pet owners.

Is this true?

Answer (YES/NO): YES